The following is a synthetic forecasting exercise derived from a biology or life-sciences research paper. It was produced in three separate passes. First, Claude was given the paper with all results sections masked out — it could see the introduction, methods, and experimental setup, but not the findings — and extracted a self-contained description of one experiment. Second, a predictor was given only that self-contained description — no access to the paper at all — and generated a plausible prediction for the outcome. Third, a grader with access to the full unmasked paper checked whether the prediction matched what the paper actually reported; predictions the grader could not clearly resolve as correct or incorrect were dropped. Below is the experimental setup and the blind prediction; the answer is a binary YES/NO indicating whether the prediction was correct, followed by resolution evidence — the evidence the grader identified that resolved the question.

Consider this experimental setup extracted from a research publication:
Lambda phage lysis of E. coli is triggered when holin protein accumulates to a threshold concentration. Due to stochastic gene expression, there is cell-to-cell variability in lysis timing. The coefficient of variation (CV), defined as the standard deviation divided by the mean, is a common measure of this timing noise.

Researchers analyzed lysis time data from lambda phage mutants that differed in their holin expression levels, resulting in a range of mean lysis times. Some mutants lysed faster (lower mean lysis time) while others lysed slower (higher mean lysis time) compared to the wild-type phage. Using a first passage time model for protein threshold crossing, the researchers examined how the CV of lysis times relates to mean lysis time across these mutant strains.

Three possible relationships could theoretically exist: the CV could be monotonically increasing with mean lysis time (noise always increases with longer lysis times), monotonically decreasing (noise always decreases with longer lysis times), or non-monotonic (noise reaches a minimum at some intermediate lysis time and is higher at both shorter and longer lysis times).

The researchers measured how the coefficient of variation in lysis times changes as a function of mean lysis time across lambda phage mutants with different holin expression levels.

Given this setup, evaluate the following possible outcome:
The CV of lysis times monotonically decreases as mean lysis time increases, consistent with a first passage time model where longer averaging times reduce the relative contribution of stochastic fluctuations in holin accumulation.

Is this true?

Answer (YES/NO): NO